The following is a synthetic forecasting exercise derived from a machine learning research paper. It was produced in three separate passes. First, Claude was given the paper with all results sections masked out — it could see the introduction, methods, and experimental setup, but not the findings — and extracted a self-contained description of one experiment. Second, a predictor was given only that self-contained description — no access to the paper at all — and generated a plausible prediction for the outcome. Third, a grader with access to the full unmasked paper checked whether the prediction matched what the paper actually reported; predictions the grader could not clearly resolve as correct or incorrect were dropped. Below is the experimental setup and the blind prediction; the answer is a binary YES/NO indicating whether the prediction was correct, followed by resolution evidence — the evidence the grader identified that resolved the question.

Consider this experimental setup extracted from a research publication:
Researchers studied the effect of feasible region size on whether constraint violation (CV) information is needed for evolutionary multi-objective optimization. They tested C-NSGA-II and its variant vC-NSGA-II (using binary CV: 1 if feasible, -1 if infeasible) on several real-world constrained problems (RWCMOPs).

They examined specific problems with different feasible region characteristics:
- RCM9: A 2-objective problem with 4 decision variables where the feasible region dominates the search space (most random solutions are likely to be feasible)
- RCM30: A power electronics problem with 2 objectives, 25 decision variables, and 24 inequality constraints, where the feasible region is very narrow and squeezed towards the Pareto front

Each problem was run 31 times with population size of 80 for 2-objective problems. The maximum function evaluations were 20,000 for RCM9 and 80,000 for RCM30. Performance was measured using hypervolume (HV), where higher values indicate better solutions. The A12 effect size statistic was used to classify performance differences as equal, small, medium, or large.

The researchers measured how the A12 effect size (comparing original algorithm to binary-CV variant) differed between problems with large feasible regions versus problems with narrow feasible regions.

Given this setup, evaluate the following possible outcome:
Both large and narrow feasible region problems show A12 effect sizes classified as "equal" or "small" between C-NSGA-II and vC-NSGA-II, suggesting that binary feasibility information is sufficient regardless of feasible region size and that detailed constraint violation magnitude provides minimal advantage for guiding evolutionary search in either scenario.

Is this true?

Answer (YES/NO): NO